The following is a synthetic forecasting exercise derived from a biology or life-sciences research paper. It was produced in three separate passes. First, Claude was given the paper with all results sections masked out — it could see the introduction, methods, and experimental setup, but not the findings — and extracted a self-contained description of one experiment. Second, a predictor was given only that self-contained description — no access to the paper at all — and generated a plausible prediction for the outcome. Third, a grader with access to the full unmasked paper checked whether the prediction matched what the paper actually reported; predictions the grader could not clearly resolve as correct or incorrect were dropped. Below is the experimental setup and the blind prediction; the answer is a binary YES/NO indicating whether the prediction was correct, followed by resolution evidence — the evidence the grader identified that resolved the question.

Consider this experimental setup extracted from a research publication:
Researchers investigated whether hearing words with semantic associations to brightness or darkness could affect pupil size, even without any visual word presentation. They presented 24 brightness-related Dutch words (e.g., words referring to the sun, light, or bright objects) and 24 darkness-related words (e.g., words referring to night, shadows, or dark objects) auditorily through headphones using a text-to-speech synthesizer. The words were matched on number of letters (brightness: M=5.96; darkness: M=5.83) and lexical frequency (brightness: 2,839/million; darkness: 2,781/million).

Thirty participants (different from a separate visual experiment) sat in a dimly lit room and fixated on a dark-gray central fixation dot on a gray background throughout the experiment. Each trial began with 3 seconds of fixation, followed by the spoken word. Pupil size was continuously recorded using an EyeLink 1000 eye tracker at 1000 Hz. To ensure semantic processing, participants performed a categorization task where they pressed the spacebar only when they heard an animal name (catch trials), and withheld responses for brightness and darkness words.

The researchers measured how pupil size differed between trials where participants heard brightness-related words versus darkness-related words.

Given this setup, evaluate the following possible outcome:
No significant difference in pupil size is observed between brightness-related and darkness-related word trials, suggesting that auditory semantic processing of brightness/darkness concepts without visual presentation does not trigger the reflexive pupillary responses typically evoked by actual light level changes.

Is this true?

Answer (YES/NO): NO